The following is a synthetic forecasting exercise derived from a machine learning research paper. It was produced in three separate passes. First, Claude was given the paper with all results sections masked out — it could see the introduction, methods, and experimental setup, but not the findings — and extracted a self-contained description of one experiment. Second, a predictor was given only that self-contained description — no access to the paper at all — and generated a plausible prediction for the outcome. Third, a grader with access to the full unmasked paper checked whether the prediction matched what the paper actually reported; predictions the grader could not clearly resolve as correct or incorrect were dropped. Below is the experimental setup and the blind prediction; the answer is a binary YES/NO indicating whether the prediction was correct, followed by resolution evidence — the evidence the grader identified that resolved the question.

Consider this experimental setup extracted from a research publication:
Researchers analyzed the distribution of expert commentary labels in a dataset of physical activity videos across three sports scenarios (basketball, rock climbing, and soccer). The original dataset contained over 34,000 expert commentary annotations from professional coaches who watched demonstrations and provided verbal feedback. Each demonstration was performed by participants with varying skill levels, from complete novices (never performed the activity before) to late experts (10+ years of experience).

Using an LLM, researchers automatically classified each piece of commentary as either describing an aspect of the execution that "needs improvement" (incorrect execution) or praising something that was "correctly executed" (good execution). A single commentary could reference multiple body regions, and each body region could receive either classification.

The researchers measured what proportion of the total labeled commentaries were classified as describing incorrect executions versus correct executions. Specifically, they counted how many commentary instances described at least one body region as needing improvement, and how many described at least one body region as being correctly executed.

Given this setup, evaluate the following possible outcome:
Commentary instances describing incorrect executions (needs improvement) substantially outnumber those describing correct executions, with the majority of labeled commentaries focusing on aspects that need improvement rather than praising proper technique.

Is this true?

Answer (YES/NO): NO